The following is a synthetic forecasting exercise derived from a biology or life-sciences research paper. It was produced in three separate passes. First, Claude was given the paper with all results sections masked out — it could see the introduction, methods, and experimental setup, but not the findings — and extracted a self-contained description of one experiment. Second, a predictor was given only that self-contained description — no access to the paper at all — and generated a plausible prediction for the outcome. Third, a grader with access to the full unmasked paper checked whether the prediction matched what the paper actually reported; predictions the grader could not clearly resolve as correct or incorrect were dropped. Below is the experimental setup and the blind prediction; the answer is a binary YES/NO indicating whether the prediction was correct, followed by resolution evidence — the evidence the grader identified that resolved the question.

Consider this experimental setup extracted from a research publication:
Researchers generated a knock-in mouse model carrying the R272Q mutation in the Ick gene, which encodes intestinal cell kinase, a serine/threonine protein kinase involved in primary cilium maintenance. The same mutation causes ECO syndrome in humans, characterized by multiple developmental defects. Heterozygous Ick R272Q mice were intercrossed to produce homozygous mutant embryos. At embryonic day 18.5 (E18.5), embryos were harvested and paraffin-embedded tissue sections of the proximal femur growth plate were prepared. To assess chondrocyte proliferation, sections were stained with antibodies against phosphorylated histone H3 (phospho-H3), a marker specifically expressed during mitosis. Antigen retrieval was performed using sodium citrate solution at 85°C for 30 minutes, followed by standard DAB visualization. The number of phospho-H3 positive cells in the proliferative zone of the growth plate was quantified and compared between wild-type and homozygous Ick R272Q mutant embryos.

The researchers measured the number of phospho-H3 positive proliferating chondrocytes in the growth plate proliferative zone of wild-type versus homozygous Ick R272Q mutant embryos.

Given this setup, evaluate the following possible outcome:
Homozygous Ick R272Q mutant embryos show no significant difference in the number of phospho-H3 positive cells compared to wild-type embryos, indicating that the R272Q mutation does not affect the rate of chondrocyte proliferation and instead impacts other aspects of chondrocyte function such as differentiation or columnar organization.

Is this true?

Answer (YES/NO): NO